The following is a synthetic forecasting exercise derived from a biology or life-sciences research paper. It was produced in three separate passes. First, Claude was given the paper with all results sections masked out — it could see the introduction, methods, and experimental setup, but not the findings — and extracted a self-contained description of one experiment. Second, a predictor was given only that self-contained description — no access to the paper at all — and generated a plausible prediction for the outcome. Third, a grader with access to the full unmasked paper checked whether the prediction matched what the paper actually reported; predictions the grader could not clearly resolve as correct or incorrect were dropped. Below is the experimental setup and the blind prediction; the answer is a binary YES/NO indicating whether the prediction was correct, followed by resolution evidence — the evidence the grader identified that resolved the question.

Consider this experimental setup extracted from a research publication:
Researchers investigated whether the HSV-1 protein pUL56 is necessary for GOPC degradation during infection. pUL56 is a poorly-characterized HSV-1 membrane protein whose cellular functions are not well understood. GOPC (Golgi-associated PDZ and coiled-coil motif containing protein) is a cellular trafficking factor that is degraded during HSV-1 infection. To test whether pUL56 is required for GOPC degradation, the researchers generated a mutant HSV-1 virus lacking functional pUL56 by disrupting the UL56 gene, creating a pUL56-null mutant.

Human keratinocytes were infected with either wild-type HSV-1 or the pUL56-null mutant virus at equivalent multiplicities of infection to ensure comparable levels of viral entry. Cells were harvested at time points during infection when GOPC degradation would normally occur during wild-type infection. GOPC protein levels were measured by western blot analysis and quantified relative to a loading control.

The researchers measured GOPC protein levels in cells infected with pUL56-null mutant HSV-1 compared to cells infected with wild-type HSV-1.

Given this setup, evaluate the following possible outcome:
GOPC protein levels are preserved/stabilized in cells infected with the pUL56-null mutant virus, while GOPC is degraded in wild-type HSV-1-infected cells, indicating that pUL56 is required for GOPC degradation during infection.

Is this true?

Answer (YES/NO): YES